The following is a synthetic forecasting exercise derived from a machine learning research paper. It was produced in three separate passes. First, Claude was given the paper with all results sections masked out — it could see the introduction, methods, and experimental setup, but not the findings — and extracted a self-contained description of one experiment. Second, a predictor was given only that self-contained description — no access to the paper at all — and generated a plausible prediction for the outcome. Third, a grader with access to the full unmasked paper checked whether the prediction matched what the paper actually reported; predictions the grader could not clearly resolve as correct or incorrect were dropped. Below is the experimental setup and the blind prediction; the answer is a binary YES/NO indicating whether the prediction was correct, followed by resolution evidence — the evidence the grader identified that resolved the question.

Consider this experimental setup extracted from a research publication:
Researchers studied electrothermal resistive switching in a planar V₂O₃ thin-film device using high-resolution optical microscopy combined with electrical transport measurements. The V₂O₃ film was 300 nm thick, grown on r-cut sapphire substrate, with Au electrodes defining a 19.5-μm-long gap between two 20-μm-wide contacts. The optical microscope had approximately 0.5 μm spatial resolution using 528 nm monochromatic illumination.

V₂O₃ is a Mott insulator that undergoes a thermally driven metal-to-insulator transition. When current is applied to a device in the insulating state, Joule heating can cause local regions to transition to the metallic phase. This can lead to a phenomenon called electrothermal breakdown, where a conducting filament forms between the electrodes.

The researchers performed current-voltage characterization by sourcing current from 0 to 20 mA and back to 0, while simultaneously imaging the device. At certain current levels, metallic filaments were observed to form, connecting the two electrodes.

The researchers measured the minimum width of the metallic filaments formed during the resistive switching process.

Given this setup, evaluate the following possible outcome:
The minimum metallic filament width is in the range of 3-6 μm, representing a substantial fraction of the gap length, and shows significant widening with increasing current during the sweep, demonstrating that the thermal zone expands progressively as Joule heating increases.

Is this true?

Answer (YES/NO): NO